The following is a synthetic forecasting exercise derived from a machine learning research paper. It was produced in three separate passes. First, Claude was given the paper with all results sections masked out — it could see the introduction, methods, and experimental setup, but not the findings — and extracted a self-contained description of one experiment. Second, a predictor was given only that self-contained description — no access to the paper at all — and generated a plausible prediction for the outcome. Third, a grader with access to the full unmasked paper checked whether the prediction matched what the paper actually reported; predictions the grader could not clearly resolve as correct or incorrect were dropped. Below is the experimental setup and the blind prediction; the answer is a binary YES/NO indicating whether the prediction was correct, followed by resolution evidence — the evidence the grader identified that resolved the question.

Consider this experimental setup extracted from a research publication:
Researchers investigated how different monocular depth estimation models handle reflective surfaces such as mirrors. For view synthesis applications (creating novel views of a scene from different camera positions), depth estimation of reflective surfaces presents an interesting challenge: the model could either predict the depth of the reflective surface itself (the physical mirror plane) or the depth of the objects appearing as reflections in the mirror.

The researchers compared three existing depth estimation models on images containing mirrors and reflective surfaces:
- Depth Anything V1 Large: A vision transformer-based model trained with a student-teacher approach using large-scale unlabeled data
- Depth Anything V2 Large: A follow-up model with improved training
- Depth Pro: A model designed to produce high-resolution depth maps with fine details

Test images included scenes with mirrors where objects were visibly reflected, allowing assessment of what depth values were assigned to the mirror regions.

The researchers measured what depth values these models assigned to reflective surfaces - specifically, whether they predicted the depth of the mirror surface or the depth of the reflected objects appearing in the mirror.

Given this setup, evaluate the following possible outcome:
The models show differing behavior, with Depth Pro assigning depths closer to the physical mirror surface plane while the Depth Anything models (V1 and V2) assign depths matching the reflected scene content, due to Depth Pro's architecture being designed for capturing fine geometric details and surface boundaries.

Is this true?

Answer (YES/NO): NO